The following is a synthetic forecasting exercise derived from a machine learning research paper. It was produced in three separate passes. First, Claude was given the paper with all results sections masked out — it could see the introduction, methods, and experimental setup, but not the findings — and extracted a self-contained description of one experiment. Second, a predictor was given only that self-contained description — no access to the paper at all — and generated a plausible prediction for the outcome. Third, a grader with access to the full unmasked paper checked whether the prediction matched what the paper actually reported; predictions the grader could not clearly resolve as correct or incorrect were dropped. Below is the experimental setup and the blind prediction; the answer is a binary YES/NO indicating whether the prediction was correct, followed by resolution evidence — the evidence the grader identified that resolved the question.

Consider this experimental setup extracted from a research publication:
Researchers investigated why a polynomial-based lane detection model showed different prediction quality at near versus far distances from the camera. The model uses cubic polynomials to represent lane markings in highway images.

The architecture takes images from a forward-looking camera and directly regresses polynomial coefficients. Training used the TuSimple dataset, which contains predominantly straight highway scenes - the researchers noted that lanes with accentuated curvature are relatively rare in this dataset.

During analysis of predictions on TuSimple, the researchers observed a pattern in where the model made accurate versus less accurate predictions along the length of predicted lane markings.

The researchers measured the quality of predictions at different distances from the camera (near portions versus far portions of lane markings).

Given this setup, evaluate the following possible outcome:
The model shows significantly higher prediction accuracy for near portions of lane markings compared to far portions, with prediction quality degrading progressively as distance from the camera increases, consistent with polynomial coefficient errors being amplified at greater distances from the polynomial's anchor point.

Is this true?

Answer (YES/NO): NO